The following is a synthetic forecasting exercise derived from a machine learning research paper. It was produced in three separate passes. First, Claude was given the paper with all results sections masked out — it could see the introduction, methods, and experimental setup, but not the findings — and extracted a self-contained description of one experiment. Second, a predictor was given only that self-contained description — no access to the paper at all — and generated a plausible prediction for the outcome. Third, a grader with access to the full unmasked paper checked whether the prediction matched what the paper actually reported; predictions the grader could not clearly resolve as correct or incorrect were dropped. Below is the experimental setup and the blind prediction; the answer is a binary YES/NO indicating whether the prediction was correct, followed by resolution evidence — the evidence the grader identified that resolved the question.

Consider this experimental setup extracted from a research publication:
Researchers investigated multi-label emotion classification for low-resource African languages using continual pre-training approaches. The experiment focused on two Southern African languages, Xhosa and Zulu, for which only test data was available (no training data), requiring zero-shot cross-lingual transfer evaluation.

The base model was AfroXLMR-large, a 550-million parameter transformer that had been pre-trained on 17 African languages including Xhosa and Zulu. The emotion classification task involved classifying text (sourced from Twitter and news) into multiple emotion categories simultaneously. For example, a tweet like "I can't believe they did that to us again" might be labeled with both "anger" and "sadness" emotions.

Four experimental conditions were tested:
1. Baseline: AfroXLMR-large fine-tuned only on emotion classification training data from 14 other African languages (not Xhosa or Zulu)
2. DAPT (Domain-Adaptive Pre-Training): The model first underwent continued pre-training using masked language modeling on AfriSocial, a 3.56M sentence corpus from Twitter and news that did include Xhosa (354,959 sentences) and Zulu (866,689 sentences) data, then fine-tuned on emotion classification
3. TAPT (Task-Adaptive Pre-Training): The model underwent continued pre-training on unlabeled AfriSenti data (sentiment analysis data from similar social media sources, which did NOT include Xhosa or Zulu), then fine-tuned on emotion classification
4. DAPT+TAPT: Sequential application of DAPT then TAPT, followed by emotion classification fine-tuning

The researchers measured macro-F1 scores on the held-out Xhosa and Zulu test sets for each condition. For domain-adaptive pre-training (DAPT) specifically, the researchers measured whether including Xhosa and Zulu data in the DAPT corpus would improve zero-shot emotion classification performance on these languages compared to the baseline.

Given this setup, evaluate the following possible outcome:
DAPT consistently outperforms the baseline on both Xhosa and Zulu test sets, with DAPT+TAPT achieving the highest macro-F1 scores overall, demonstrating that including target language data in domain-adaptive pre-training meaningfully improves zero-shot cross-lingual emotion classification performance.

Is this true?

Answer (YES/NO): NO